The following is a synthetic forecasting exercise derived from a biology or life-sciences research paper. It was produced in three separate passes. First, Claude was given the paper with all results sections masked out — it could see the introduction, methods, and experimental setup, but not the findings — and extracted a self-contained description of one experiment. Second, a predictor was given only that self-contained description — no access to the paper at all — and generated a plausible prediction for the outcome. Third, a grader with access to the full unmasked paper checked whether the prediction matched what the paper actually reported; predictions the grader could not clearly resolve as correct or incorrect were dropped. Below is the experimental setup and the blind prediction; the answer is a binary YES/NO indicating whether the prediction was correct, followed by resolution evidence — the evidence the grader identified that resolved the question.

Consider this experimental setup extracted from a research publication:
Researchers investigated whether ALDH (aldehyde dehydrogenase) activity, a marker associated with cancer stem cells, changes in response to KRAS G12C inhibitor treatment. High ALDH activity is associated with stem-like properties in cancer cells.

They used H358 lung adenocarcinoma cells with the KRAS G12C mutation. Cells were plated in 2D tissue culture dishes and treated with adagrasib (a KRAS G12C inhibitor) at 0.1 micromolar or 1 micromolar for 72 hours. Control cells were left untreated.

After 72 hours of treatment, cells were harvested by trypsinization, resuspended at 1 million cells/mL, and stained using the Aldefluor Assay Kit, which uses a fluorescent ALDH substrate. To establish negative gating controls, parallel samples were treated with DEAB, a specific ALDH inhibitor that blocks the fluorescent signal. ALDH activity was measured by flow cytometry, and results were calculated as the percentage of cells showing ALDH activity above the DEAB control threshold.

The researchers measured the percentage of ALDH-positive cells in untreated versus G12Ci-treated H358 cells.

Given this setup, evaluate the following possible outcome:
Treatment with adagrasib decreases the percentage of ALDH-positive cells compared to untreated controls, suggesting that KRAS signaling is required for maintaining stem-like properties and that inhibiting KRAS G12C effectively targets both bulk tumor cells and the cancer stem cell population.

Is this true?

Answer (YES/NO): NO